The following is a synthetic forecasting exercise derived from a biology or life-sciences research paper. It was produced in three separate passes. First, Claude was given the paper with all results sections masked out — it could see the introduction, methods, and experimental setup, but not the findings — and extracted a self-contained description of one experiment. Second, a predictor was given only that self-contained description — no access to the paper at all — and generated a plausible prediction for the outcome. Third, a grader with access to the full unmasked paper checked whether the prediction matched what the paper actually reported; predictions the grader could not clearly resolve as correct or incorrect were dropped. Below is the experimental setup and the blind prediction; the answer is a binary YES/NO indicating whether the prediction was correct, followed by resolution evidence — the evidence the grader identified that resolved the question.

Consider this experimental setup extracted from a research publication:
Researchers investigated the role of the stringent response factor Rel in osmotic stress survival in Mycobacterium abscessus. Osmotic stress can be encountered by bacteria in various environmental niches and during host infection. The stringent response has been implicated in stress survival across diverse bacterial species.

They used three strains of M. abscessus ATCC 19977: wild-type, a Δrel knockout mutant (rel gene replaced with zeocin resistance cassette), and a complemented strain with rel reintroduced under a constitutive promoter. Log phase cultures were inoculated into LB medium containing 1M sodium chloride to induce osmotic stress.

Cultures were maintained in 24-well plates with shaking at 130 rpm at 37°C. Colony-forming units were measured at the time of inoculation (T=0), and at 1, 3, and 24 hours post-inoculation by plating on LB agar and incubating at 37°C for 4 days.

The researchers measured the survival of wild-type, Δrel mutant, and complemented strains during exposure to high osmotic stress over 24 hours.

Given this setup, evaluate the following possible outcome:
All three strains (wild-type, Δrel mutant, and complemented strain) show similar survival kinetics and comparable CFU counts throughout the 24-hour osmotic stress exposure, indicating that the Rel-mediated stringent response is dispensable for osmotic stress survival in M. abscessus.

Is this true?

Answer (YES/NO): YES